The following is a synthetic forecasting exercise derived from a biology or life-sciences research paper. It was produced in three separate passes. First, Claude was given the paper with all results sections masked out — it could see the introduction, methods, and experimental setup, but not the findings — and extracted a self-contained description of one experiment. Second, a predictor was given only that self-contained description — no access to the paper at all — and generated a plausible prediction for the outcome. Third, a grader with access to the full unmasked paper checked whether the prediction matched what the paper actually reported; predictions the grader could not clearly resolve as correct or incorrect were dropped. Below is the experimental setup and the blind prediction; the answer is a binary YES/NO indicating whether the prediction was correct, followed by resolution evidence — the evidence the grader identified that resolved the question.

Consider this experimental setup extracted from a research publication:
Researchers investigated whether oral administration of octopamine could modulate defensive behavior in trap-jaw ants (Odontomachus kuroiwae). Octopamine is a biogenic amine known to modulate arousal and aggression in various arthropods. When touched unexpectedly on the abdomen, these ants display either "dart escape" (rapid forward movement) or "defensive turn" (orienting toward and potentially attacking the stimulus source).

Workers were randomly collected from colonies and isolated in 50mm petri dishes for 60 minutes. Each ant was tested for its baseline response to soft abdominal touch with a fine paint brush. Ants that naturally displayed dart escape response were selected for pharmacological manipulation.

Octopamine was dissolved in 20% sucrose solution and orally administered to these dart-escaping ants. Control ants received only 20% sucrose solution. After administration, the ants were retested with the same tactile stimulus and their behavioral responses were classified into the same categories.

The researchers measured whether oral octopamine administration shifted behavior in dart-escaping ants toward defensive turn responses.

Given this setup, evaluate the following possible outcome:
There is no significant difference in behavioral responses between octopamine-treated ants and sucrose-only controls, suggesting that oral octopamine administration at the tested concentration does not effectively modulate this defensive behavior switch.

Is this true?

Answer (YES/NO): YES